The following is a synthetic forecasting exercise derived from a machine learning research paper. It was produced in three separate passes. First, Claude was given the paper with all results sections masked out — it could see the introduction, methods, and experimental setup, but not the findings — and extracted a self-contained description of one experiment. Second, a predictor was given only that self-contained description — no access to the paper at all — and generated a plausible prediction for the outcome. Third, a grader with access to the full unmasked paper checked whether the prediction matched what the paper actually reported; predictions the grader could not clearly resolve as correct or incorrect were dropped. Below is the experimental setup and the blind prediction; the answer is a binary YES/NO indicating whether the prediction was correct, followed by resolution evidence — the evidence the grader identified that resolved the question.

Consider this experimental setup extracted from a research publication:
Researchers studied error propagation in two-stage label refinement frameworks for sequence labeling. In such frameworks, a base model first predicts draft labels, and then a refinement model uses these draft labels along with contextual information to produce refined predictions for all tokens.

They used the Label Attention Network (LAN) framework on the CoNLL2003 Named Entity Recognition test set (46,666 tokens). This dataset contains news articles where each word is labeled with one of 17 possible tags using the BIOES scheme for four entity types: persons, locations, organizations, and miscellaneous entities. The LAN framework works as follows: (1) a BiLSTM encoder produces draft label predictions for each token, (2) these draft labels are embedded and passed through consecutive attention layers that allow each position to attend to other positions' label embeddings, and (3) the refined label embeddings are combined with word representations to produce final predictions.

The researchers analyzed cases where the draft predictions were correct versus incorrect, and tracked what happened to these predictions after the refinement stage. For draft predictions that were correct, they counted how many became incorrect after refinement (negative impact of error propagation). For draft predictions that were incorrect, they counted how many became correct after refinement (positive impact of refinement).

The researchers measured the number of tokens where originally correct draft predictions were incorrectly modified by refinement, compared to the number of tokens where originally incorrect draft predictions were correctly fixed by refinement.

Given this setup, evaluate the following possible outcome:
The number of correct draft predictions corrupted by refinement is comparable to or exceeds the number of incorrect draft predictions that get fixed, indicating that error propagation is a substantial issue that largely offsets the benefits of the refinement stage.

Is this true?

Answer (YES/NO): YES